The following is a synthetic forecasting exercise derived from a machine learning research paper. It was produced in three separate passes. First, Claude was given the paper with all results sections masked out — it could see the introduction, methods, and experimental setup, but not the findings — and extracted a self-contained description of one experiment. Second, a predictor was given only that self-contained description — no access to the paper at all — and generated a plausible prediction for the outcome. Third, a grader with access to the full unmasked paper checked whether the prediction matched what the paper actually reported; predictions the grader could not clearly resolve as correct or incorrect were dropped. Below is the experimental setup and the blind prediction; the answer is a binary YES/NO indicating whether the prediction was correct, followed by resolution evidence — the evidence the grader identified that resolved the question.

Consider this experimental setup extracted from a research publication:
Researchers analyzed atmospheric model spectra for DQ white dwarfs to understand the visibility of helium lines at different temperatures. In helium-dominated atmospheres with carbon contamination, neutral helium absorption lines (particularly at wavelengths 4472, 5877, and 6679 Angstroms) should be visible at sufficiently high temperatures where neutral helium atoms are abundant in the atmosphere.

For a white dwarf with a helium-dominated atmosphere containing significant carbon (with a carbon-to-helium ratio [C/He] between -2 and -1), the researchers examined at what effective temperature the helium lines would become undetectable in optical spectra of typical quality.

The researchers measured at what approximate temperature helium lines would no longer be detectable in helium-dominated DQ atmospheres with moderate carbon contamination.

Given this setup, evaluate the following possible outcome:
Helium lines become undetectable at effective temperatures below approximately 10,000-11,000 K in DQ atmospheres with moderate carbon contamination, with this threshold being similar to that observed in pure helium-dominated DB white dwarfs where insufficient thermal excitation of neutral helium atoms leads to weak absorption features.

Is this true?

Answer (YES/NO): NO